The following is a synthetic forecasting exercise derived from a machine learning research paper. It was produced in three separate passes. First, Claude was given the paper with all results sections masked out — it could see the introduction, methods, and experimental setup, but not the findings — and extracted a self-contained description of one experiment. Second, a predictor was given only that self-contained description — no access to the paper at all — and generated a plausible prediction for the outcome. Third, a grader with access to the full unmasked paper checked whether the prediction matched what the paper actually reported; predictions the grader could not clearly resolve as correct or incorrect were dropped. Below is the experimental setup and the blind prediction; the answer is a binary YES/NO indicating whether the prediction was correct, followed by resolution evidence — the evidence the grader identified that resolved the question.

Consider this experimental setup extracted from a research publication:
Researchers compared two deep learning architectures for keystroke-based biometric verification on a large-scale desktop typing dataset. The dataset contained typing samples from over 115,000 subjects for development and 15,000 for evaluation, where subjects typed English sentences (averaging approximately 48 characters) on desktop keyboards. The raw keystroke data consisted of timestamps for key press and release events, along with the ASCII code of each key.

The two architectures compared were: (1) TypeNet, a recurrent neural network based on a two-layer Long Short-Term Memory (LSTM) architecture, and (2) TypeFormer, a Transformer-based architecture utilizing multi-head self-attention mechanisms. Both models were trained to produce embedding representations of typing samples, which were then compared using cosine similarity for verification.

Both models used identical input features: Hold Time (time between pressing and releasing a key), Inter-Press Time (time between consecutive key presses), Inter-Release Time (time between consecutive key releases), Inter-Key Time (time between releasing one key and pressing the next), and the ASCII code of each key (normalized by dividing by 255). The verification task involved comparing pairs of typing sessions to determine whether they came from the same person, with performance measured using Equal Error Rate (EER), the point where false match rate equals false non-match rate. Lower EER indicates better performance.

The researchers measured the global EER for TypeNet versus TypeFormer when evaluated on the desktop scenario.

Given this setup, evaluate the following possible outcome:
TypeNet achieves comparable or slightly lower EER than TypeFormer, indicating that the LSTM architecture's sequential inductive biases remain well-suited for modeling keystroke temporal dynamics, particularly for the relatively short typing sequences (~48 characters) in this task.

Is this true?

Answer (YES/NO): NO